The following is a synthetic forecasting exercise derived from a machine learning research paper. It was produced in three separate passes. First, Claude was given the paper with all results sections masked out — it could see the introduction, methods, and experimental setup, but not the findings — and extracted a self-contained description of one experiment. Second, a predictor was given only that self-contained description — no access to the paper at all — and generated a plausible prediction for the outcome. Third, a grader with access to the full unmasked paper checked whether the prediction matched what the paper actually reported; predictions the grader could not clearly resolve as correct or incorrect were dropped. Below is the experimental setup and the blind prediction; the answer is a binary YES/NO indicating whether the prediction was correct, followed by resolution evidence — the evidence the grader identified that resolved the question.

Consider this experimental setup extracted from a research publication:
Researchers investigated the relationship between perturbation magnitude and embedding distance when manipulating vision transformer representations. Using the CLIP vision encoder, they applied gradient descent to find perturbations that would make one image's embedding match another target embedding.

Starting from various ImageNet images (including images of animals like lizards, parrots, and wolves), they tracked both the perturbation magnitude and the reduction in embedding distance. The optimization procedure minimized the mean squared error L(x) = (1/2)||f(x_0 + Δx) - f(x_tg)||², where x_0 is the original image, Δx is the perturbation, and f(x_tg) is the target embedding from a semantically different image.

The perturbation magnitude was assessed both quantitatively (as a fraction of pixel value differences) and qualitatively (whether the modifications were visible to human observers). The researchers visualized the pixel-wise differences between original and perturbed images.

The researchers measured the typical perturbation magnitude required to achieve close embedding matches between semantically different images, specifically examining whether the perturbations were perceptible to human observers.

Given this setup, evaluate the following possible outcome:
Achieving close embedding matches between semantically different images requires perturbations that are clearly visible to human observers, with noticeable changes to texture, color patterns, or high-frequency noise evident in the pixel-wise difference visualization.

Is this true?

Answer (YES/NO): NO